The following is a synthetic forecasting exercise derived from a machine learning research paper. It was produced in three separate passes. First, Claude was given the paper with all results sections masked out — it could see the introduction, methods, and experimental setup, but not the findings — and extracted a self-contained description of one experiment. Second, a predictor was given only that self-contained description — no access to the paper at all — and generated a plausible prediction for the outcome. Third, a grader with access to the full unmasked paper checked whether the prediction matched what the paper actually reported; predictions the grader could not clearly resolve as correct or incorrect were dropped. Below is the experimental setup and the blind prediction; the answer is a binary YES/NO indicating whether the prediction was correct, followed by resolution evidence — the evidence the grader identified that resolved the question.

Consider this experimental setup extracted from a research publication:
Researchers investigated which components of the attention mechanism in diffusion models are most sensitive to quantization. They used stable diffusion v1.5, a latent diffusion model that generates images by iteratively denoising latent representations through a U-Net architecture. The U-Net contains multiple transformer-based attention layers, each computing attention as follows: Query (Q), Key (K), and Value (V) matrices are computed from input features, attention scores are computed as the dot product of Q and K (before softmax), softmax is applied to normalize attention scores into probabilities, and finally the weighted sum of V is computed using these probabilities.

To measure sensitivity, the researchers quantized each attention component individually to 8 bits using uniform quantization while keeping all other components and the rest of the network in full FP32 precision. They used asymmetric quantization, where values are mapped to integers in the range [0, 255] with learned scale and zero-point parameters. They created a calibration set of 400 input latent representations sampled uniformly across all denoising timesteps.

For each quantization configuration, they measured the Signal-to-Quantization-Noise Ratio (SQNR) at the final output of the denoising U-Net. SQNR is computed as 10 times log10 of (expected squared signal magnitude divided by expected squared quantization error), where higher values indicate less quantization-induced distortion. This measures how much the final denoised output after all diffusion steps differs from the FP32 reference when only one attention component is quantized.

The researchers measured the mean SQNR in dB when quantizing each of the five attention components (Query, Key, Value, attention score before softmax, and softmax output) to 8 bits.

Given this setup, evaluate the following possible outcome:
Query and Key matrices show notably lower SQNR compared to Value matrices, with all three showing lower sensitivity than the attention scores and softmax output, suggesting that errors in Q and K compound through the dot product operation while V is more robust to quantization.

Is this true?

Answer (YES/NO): NO